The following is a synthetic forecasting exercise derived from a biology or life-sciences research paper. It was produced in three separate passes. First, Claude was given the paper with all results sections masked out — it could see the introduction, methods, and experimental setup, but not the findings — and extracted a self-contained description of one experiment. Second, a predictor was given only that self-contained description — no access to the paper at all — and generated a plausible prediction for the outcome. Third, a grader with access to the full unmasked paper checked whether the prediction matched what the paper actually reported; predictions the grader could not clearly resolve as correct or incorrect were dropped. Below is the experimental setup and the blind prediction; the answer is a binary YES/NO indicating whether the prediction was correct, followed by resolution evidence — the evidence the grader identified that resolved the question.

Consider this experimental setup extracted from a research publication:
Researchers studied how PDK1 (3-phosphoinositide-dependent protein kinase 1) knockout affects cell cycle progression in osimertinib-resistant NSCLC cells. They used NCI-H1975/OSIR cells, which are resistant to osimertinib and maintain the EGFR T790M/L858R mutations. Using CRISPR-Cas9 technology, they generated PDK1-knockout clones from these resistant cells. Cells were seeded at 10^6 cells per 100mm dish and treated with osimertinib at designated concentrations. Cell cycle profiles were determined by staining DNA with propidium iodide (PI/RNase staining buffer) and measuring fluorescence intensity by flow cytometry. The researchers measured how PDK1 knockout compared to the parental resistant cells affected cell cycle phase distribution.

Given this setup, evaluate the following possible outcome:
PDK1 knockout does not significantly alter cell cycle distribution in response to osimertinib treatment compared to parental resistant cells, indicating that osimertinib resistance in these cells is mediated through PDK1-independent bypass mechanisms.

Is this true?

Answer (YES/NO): NO